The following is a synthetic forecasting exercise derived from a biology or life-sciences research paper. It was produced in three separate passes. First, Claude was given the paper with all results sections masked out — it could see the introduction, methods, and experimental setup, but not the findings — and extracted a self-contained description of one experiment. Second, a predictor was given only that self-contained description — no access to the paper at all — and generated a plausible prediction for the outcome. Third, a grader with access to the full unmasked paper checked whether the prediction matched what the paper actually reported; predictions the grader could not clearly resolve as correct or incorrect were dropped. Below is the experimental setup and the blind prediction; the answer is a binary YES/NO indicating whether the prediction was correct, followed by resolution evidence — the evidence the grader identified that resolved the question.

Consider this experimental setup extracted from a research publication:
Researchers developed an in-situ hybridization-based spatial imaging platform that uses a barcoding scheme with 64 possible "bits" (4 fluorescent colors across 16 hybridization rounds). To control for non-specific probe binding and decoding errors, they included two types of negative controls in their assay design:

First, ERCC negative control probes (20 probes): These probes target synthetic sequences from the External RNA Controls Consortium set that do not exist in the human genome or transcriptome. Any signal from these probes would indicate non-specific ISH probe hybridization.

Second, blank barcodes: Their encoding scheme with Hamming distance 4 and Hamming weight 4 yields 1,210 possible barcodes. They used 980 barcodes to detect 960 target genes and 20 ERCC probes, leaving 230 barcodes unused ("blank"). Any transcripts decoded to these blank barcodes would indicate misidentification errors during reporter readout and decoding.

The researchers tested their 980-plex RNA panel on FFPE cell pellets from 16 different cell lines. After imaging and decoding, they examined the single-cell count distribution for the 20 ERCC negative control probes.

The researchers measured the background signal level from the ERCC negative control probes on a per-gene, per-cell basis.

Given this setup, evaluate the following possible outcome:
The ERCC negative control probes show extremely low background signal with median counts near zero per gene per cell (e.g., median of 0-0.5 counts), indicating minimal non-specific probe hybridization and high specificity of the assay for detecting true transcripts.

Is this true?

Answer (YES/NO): YES